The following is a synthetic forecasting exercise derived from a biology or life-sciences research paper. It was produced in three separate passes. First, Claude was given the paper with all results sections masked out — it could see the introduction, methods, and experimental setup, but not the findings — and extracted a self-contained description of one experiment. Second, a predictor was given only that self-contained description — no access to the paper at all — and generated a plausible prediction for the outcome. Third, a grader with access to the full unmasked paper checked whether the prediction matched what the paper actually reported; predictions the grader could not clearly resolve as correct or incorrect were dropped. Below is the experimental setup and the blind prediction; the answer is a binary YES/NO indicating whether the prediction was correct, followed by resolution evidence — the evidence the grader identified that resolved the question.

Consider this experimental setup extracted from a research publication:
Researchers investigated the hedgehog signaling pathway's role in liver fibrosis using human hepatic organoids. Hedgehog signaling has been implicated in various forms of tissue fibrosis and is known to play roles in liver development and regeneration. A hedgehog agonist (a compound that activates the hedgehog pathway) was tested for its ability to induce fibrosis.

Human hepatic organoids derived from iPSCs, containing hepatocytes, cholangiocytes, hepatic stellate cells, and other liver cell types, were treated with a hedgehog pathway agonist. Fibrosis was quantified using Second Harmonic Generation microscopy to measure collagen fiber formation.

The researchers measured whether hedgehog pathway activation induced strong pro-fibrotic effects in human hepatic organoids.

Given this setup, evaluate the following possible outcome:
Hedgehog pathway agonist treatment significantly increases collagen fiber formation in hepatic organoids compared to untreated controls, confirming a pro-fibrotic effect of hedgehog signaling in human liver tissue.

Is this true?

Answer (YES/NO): NO